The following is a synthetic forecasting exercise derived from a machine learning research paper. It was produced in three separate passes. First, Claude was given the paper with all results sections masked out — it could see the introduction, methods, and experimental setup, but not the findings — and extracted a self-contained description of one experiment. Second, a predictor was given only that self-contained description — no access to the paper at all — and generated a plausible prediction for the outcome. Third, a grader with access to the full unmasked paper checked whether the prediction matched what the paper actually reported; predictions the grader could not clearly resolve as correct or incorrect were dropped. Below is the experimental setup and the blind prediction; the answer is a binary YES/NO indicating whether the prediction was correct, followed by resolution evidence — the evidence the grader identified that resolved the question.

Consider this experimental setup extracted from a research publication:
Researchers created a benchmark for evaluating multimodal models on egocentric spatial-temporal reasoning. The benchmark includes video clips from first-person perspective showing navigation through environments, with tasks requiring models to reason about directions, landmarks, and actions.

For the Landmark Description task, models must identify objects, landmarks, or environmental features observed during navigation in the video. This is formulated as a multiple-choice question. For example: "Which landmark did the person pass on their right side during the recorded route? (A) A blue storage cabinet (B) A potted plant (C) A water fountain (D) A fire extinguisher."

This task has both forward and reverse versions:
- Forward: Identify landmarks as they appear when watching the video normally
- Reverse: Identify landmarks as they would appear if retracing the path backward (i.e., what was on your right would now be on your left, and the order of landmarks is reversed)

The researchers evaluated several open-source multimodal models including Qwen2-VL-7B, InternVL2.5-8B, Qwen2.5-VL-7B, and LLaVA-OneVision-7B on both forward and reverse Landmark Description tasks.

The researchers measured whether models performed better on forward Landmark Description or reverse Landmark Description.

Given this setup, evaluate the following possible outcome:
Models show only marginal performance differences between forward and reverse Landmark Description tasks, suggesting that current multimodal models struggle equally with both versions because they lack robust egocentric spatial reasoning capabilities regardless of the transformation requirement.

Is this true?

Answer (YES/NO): NO